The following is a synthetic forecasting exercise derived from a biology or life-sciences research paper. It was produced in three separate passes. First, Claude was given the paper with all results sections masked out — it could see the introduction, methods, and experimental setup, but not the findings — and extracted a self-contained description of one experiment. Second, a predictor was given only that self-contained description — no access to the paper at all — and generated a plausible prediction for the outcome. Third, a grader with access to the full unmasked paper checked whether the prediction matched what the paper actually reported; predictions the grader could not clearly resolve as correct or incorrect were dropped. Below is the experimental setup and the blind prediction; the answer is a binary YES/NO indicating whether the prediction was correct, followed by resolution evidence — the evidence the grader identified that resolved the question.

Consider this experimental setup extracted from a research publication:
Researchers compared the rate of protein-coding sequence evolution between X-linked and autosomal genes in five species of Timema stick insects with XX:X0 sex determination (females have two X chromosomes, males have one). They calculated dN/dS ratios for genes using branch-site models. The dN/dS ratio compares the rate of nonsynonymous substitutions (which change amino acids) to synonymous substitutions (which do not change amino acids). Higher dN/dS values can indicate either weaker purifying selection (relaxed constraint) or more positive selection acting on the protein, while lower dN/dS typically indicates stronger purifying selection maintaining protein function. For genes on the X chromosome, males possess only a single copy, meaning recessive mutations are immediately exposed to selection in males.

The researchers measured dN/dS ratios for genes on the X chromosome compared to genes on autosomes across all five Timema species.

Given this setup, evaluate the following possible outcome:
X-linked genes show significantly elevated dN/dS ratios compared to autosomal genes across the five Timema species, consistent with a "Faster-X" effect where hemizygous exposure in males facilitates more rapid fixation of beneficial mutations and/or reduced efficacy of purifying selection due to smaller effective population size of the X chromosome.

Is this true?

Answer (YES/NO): YES